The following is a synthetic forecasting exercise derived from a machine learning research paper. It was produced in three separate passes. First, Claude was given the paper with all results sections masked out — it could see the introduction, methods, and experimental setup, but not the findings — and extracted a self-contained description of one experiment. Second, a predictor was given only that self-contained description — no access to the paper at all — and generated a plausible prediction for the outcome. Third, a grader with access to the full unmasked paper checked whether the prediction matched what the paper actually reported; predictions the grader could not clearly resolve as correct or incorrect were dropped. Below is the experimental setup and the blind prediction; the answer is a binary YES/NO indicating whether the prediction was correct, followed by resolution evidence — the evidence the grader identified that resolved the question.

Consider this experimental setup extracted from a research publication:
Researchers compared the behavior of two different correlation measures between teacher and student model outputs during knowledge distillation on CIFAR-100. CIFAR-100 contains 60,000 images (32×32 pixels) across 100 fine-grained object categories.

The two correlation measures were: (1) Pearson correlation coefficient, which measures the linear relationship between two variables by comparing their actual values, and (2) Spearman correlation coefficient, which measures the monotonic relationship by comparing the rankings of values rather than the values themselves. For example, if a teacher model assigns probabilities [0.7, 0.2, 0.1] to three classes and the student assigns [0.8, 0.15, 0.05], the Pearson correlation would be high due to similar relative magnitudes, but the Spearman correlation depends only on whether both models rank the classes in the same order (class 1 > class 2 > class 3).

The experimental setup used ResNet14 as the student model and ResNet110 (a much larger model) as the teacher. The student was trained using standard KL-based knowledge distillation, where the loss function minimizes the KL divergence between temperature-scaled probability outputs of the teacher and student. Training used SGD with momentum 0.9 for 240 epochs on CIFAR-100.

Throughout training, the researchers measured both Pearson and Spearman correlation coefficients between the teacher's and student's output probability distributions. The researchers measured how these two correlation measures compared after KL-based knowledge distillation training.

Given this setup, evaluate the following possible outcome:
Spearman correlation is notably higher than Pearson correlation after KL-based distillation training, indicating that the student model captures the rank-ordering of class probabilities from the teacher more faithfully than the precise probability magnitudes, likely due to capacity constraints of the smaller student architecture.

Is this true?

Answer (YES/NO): NO